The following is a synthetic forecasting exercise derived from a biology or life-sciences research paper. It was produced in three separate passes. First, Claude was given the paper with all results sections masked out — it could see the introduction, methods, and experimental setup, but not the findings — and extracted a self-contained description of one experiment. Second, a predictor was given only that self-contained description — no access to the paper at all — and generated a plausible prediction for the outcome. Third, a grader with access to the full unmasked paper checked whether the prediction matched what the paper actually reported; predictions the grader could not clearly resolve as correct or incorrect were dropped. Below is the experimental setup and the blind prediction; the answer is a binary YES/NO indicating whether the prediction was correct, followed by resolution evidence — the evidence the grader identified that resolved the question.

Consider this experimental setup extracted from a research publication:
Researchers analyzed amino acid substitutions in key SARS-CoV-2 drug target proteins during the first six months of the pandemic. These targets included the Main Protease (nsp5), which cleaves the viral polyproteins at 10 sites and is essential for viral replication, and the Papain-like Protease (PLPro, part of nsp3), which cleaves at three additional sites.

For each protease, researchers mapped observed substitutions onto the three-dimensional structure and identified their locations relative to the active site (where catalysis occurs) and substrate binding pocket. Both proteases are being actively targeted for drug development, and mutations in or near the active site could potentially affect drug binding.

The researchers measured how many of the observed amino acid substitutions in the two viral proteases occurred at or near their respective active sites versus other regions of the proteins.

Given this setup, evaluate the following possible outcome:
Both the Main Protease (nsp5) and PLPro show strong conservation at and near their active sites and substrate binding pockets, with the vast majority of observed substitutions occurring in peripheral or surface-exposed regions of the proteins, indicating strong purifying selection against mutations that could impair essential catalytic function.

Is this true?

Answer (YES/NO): NO